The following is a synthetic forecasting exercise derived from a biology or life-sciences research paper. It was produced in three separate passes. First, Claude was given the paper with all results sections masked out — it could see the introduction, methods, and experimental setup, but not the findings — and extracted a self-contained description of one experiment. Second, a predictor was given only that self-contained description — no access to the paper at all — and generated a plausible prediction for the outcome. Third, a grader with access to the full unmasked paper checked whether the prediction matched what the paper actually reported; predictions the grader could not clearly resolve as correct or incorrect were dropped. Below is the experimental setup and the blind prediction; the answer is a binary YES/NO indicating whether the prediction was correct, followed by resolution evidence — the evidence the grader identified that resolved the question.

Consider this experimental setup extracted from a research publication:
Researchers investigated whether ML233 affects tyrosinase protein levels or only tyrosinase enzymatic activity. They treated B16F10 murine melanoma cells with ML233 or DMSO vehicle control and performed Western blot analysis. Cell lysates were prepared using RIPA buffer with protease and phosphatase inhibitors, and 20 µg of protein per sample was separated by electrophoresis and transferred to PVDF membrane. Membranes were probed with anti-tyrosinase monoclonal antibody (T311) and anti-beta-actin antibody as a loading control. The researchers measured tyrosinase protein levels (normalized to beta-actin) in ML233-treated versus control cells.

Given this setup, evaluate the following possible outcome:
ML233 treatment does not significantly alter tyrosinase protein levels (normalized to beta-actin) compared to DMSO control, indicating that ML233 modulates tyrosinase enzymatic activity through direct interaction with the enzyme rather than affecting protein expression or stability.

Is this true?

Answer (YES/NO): YES